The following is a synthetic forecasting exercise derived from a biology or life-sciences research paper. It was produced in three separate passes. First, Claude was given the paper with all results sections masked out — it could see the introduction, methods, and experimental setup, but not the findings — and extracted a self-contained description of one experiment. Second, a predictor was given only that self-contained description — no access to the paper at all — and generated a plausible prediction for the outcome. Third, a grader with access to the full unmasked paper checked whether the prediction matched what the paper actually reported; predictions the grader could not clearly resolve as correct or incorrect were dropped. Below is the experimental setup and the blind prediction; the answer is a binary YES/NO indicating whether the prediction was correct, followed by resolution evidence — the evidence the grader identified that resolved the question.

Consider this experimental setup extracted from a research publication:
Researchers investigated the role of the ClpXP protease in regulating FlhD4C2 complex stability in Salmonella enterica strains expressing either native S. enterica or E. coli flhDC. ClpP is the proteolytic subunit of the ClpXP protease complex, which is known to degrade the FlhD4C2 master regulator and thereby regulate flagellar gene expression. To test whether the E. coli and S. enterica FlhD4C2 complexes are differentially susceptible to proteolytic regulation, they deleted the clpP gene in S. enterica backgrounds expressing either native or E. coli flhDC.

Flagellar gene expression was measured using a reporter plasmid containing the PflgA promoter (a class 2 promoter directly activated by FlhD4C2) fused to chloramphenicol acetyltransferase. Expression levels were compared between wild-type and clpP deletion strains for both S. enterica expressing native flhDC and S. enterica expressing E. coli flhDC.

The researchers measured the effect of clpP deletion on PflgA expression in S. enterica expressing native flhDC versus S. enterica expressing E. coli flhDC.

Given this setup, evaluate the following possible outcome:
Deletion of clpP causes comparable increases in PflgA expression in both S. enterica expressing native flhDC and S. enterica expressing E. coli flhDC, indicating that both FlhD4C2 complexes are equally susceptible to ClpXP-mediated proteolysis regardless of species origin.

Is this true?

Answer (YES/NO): YES